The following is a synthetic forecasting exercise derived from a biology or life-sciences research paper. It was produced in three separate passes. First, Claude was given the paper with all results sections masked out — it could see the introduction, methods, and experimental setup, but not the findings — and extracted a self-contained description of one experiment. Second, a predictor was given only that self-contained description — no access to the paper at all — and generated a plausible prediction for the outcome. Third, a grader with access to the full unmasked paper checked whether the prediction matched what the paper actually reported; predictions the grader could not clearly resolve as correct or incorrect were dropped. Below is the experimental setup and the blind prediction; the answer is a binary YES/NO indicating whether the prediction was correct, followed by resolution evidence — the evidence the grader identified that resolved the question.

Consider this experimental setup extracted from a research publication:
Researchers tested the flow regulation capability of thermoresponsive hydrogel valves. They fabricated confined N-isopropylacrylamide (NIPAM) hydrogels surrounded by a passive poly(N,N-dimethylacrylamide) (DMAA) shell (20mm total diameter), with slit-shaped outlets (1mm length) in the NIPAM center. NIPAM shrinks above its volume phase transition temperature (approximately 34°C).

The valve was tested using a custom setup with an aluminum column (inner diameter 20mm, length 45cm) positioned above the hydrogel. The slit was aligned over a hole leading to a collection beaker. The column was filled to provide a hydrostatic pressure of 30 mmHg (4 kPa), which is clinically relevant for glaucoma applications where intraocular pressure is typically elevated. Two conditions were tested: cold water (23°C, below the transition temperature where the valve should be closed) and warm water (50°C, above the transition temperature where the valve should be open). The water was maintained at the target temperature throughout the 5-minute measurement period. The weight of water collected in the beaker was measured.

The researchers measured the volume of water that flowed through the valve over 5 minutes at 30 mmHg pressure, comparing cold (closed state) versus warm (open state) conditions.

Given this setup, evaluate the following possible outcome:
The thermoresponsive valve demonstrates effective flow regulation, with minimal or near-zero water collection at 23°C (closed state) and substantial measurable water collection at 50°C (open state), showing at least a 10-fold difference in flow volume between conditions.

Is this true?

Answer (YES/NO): YES